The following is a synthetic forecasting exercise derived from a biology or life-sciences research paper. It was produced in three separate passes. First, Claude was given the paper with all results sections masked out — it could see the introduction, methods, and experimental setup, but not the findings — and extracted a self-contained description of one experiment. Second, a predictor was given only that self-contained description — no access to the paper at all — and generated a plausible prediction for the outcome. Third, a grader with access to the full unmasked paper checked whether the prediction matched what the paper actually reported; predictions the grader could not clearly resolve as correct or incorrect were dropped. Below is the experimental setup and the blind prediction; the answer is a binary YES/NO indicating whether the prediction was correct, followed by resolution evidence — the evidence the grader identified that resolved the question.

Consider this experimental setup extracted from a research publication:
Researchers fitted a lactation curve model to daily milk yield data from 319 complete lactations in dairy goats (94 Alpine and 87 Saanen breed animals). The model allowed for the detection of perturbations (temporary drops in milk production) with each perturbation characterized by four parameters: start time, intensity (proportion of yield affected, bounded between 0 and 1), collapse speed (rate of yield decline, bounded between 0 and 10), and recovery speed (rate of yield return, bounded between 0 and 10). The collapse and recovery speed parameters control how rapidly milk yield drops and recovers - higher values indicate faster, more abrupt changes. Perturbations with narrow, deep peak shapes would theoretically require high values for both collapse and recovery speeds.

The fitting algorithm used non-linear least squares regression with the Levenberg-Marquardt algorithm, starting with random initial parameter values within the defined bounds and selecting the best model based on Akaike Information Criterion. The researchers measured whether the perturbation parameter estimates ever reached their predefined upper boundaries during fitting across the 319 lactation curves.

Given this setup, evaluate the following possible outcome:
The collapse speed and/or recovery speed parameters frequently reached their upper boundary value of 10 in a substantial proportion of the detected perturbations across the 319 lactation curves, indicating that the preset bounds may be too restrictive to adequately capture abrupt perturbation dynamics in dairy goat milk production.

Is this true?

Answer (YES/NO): NO